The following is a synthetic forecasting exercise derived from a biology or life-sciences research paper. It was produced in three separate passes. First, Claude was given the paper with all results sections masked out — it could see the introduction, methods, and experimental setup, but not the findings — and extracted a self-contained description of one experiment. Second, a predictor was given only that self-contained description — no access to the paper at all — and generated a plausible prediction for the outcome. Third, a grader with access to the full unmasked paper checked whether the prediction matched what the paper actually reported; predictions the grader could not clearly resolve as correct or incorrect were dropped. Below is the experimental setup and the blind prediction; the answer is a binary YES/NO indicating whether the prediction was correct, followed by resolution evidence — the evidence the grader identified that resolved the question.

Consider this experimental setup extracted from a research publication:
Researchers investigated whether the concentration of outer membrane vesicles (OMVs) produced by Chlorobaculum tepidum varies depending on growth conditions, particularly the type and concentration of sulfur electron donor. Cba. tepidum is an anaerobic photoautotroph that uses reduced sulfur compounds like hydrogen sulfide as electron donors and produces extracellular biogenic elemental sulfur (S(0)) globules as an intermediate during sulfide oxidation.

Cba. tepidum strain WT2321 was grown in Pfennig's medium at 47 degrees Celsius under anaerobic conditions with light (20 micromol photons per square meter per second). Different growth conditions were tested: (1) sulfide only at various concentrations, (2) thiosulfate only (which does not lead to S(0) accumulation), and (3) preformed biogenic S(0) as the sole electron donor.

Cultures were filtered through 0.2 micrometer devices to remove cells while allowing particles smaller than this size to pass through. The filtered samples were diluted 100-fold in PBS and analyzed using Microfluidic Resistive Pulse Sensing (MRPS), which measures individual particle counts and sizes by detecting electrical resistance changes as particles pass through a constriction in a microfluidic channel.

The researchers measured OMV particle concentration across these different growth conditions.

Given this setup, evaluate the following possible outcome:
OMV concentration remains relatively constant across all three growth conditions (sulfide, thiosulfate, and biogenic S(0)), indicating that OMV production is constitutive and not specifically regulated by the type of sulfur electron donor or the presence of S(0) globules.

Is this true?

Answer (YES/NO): NO